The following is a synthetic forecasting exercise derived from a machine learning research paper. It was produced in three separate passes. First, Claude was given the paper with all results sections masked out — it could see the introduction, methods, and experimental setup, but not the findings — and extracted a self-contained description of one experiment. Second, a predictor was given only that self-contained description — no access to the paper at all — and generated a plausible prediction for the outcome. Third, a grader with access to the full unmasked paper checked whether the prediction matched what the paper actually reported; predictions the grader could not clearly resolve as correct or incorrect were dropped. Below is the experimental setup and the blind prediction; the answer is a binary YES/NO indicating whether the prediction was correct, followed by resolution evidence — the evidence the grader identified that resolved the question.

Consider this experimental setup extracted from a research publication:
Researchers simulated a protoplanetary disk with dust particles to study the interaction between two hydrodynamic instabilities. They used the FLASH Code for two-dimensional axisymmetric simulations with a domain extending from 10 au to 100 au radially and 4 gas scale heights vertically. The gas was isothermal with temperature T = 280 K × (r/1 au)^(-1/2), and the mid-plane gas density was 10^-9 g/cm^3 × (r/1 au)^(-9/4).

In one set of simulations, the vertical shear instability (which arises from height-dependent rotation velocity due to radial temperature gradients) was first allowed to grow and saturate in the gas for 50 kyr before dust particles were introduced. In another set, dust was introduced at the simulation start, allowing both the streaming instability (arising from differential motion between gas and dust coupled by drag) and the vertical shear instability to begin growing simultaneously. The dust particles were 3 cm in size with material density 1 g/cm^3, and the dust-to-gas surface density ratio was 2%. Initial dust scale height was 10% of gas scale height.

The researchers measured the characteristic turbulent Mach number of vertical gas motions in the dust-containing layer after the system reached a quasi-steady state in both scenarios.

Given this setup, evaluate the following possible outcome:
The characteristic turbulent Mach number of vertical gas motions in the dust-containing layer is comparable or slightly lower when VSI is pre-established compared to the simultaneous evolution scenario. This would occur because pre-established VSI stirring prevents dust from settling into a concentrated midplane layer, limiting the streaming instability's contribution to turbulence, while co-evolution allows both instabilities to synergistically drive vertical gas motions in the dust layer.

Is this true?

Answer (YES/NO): NO